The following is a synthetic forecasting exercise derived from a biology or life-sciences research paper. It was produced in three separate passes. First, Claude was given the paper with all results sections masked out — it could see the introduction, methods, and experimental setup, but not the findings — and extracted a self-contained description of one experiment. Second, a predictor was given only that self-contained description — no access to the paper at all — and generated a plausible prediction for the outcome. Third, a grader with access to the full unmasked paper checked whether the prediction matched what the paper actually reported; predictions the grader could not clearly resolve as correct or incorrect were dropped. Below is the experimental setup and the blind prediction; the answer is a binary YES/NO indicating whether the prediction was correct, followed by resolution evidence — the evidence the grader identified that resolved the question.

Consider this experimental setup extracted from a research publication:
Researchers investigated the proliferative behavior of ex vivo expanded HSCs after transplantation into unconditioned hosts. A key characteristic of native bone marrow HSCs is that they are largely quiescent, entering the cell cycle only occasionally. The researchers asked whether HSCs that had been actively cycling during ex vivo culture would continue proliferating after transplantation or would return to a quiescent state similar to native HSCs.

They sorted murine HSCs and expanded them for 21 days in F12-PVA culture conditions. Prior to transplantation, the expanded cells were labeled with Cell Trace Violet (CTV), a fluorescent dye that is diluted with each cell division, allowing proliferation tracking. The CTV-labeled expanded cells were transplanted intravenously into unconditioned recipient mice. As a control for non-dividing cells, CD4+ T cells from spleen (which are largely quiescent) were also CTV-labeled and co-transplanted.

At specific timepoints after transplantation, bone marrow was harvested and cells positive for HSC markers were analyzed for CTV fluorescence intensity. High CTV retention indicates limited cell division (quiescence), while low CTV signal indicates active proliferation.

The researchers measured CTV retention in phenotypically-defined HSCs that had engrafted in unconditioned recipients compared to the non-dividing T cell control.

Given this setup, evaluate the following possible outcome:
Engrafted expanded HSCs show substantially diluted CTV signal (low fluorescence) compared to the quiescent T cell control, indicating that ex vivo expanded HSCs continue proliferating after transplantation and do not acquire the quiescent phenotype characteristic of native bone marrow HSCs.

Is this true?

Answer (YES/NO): NO